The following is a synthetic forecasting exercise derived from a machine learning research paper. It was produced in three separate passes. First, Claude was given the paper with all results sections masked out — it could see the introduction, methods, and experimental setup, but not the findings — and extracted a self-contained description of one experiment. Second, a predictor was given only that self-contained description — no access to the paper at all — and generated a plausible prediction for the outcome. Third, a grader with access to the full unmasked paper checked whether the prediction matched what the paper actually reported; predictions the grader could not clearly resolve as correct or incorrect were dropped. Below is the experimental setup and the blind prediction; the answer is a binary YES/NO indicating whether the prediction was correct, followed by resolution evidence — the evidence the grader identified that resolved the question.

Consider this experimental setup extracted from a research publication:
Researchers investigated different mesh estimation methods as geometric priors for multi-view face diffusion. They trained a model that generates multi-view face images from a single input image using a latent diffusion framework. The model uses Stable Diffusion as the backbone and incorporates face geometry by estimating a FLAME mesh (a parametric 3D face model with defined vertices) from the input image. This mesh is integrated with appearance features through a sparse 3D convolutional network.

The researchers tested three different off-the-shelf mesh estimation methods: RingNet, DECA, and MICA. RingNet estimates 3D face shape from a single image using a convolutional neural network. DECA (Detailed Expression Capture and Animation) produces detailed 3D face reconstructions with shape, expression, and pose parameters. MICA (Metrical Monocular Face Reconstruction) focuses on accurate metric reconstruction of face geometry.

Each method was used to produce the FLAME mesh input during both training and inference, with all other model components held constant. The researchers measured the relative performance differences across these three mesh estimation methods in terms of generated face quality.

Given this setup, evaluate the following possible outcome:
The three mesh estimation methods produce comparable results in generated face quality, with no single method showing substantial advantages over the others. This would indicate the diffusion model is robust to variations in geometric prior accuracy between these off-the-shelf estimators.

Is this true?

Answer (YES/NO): YES